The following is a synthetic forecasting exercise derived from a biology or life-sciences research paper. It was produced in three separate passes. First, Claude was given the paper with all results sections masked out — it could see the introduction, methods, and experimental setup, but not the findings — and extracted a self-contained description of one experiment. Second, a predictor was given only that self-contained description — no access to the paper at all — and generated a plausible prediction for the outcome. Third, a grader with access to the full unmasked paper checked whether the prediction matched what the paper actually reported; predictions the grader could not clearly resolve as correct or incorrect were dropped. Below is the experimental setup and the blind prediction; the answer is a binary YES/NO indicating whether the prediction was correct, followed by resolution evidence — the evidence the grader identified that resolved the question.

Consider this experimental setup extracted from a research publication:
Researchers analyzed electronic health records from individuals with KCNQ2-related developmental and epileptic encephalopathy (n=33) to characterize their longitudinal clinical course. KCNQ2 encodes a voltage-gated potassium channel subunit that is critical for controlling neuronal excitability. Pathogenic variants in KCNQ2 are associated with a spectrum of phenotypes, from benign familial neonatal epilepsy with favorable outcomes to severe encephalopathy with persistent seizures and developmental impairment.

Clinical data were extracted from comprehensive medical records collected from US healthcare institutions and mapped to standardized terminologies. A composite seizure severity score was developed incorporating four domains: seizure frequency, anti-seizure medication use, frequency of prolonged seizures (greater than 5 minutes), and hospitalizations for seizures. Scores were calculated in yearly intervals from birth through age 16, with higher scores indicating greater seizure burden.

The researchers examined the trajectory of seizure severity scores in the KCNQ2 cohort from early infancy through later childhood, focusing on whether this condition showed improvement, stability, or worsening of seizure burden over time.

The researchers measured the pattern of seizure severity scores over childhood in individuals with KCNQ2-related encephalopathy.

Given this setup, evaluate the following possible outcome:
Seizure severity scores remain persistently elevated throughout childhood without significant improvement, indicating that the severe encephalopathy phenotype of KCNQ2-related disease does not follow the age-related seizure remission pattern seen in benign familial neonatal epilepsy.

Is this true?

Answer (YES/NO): NO